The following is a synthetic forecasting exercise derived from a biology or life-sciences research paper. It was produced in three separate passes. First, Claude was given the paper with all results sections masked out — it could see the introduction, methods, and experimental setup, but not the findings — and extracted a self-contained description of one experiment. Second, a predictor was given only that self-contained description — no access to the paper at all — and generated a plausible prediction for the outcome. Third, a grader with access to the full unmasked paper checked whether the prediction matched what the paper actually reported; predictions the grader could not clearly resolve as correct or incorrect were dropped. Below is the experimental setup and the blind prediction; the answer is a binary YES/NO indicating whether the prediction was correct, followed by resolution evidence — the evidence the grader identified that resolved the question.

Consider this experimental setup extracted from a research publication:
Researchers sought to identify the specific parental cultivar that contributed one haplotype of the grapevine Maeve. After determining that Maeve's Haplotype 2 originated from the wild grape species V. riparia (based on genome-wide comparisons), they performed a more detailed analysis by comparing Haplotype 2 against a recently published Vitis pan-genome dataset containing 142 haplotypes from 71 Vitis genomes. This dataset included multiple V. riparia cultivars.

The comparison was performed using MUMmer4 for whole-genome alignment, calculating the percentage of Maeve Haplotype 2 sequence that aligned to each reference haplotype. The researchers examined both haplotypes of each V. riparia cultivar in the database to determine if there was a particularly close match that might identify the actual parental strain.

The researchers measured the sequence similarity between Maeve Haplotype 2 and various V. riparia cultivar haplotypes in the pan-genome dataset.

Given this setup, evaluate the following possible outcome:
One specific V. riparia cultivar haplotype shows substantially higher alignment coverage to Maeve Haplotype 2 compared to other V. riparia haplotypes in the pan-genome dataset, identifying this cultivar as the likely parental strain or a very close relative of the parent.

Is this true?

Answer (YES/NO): YES